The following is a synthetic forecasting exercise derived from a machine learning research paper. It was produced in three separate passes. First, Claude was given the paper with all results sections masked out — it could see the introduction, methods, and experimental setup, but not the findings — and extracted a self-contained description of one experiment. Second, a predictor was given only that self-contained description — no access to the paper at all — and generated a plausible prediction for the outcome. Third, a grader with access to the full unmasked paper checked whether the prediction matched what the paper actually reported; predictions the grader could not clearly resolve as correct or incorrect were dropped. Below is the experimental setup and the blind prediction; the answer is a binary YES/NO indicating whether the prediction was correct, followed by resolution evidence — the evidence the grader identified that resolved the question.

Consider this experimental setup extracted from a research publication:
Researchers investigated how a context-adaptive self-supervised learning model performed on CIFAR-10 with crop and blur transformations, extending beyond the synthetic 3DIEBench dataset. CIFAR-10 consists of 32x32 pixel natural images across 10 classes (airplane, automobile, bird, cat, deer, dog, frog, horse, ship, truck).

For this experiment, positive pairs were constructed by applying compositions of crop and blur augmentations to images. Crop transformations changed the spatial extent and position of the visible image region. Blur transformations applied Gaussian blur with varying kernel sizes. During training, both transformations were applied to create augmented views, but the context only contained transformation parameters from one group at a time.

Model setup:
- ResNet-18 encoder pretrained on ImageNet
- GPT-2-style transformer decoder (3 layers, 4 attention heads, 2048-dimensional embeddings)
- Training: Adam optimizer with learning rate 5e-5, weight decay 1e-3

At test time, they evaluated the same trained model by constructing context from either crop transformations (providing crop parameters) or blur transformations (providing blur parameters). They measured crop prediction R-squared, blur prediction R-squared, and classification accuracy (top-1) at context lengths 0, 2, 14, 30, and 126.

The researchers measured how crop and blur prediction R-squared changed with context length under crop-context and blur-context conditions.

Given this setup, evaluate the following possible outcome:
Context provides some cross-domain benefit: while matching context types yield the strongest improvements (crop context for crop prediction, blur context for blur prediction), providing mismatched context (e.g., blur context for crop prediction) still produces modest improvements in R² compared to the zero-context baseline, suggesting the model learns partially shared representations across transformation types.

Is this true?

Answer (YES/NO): NO